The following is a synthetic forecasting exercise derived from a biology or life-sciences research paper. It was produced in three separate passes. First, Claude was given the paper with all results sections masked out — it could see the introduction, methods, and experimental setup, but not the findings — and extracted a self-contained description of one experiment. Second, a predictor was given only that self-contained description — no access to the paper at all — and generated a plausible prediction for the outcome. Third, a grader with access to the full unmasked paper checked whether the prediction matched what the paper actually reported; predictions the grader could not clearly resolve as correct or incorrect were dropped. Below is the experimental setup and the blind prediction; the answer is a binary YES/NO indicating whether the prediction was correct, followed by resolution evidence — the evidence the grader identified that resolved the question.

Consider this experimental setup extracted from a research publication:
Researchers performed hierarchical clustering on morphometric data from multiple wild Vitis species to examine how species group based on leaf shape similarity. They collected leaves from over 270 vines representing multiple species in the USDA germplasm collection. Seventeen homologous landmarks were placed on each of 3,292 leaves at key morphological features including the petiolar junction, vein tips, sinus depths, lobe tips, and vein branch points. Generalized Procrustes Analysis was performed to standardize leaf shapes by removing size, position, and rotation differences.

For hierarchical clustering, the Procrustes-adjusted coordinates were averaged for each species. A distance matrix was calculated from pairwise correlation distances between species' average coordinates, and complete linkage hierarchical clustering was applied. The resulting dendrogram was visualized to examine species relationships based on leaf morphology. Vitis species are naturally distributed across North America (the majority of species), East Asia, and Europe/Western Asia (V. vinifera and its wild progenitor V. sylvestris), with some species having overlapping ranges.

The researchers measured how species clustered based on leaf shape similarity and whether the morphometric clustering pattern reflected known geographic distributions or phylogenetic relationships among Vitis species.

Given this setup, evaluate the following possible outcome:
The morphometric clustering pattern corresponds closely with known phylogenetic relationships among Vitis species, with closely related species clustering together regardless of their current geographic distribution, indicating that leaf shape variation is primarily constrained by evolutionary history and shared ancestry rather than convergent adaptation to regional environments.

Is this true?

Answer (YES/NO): NO